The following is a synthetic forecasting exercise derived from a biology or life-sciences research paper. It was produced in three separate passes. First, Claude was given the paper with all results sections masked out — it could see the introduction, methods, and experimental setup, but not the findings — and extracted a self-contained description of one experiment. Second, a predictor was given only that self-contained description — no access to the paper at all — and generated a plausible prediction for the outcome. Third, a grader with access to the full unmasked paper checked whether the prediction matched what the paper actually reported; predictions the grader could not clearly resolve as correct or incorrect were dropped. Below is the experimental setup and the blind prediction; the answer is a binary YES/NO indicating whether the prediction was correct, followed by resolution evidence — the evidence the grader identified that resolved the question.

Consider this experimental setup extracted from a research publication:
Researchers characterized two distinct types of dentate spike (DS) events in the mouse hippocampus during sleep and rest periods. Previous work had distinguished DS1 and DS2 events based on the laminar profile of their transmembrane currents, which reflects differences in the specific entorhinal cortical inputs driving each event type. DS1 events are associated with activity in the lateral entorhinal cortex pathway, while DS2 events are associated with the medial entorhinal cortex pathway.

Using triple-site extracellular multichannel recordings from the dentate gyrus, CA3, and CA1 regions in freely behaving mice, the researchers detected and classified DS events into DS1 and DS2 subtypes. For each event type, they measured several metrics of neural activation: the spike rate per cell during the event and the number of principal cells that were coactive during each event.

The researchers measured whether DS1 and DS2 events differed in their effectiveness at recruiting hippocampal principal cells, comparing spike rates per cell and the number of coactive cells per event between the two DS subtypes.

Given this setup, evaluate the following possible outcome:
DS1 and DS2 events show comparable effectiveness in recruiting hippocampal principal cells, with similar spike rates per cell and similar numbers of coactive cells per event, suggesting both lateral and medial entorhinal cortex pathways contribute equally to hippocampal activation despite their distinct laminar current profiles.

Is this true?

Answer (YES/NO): NO